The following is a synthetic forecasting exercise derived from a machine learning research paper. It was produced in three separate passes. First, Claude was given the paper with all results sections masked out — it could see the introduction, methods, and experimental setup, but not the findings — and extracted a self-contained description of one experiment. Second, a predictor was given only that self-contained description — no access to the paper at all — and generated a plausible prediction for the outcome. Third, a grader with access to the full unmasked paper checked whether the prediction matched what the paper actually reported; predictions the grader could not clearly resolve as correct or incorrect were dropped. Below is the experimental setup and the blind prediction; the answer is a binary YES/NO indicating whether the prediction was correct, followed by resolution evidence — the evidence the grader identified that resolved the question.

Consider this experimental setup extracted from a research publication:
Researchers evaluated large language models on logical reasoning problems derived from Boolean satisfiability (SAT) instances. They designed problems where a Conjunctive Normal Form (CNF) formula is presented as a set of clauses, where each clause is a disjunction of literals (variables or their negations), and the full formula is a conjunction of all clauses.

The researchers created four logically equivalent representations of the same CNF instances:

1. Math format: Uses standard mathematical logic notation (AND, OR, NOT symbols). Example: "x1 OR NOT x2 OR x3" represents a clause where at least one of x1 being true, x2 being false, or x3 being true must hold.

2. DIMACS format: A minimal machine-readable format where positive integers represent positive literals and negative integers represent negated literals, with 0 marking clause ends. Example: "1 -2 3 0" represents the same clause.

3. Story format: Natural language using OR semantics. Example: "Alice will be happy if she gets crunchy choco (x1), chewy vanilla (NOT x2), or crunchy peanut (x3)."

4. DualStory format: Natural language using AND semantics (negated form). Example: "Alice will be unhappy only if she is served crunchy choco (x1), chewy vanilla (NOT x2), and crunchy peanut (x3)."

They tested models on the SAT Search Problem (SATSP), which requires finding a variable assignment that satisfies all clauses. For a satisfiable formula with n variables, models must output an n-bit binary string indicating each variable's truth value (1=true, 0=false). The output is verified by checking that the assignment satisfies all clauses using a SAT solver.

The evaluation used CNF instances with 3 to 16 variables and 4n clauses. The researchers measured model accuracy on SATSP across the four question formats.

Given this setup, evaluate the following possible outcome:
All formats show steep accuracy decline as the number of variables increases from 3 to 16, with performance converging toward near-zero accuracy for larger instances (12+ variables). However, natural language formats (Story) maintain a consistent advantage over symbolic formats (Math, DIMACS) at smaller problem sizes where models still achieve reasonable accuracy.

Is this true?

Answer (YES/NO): NO